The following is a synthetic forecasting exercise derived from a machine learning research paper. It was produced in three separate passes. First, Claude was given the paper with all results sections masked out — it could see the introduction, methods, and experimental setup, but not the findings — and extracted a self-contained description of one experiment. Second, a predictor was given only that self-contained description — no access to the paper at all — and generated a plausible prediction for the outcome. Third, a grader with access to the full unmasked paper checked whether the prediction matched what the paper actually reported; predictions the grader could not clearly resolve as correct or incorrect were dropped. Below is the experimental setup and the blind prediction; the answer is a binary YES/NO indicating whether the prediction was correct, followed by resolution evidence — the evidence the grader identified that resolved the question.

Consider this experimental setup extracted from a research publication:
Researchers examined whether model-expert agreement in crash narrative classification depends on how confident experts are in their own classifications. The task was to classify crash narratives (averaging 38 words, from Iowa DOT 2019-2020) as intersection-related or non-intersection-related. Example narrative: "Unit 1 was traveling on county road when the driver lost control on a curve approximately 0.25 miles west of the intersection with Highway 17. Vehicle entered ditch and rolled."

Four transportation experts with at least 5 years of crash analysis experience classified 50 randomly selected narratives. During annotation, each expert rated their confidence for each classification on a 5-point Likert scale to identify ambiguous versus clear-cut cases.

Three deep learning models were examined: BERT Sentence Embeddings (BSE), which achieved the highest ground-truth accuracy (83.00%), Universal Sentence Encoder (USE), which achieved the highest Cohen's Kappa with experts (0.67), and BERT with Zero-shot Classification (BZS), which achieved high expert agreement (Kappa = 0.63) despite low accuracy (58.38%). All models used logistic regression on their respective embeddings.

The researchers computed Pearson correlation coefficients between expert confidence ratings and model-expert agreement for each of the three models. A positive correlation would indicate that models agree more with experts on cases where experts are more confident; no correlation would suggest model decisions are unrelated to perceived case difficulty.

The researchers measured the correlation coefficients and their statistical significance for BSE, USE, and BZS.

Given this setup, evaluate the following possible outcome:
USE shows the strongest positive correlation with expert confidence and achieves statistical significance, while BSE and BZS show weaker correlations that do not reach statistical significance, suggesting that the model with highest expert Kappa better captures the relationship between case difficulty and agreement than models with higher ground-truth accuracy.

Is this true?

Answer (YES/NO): NO